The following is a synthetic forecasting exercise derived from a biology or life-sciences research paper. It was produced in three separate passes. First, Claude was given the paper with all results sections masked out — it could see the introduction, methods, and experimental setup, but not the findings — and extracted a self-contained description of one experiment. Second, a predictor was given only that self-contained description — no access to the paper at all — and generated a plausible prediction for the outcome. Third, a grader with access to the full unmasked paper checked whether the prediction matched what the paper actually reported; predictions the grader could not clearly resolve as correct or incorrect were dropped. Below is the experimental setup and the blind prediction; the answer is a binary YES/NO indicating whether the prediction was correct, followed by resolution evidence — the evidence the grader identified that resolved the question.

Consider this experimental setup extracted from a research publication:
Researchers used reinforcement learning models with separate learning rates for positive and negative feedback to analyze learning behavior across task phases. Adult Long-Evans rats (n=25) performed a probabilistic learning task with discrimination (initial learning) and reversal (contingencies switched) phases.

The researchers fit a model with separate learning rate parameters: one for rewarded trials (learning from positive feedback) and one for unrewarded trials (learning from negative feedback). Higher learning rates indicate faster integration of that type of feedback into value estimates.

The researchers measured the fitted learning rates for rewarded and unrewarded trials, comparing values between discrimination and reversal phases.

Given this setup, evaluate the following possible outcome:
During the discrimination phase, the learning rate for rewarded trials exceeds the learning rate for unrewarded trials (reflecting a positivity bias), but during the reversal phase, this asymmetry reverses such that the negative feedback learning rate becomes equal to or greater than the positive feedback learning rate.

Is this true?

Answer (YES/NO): NO